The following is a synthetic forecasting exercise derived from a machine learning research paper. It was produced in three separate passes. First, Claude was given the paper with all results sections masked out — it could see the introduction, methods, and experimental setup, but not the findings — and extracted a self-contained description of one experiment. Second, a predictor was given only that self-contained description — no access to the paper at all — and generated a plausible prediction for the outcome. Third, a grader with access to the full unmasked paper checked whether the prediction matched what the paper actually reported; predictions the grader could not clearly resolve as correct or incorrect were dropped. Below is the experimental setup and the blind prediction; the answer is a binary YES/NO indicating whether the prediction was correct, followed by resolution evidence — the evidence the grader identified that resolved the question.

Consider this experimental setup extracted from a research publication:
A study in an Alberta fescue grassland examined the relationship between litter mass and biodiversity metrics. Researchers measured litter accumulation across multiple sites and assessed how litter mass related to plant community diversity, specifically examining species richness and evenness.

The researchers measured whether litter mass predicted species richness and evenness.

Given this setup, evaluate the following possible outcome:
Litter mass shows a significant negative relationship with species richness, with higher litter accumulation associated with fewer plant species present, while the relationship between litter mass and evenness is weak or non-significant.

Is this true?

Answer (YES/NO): NO